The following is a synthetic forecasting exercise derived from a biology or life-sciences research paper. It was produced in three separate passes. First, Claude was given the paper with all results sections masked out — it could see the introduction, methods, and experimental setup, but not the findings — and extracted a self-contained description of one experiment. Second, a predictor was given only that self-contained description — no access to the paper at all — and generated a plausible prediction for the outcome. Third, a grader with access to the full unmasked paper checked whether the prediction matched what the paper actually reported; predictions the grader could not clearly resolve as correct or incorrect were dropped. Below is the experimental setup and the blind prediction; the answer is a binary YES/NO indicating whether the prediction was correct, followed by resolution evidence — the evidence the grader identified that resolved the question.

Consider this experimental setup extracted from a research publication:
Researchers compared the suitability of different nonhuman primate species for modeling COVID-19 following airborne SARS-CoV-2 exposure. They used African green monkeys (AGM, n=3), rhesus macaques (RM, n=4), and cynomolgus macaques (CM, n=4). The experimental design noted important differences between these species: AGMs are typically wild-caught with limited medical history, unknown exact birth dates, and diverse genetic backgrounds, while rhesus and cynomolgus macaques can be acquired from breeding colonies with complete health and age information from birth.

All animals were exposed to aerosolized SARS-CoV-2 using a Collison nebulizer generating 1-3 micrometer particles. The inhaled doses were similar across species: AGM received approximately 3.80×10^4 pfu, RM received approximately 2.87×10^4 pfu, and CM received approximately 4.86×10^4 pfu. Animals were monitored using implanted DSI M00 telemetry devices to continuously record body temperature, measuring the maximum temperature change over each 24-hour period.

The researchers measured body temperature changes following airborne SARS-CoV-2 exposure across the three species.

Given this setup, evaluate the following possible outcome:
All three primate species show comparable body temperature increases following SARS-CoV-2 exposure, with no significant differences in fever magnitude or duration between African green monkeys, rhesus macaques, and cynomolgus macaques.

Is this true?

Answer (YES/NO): NO